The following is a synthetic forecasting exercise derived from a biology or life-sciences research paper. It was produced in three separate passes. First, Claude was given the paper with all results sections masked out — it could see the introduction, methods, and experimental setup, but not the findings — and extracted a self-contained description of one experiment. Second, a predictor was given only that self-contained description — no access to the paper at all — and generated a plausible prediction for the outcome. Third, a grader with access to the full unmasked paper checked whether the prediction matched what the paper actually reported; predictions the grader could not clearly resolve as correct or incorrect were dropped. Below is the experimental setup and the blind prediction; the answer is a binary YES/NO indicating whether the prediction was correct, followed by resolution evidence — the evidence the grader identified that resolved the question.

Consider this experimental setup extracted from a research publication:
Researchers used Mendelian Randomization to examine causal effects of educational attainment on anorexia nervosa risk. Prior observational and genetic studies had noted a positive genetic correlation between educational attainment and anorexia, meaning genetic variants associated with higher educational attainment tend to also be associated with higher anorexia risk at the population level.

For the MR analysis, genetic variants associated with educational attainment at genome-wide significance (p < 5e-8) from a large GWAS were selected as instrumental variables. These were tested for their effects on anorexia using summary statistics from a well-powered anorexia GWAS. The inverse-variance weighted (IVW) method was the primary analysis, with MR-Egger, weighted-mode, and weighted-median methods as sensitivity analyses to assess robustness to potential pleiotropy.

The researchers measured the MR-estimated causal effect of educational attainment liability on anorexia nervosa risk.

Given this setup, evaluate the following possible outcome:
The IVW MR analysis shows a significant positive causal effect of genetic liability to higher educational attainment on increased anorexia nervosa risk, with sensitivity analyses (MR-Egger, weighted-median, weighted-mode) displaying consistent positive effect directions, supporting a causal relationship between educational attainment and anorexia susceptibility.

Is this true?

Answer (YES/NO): YES